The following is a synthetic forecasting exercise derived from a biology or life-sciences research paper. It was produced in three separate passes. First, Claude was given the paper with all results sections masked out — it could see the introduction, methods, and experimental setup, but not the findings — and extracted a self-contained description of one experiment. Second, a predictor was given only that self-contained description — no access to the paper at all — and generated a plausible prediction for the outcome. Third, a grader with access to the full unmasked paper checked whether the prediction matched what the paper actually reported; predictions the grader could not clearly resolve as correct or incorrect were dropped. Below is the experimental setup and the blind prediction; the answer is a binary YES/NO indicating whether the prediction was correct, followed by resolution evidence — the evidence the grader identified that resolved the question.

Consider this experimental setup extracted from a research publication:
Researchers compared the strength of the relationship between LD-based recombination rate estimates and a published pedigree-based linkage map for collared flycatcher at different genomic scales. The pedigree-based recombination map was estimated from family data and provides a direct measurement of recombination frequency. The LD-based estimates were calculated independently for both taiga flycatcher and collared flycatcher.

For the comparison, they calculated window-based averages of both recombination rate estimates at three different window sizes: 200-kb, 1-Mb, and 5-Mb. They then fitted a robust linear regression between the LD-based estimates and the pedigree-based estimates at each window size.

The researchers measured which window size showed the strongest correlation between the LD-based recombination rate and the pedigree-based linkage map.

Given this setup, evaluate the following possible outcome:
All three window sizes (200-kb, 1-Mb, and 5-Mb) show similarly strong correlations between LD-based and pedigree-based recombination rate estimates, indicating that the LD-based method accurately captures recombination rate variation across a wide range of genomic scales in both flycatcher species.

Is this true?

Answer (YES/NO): NO